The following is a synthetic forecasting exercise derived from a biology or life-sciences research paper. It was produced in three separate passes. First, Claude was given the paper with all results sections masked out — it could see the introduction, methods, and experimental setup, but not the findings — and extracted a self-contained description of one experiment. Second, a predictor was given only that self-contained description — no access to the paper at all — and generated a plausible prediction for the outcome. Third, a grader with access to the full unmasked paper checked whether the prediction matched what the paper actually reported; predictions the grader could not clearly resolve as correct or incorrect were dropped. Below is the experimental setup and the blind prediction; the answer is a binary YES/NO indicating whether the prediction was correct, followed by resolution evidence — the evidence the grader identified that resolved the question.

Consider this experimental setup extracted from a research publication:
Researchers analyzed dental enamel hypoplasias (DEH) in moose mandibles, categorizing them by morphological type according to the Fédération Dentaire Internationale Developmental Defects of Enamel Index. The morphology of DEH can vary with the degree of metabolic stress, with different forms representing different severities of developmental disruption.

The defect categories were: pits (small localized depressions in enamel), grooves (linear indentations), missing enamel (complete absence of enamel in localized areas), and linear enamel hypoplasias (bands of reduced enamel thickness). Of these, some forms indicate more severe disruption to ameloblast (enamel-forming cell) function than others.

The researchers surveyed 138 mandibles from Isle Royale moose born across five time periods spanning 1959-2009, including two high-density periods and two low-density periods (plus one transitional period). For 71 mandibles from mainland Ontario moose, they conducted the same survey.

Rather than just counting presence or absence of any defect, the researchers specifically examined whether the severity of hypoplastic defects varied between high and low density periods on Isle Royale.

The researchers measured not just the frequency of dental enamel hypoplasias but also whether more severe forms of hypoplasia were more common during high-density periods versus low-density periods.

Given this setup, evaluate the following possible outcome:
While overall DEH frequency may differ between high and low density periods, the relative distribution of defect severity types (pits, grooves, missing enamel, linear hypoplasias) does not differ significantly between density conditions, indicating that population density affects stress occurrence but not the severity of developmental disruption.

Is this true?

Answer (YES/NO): YES